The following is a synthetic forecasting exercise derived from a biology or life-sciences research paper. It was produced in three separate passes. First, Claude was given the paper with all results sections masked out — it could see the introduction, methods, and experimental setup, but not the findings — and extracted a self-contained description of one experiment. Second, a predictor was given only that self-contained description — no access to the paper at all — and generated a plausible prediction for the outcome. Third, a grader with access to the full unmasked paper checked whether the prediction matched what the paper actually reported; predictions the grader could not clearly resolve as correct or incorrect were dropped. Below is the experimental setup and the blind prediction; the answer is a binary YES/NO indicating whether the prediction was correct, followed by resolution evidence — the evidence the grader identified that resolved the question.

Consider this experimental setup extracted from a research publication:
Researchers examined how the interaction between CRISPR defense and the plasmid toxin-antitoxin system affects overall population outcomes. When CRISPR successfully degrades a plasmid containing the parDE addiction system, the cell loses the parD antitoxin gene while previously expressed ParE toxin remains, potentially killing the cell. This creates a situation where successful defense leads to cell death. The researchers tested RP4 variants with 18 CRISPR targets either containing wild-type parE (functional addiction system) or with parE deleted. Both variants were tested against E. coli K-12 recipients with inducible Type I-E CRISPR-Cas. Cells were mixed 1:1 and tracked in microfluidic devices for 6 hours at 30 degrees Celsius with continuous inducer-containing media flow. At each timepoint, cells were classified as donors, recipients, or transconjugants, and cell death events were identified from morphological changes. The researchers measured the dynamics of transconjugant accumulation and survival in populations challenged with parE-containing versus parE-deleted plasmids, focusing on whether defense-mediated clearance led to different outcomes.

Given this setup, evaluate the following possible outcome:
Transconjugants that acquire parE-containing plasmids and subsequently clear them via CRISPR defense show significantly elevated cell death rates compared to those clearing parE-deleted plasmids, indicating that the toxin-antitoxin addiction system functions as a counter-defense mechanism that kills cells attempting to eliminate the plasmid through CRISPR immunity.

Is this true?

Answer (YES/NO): YES